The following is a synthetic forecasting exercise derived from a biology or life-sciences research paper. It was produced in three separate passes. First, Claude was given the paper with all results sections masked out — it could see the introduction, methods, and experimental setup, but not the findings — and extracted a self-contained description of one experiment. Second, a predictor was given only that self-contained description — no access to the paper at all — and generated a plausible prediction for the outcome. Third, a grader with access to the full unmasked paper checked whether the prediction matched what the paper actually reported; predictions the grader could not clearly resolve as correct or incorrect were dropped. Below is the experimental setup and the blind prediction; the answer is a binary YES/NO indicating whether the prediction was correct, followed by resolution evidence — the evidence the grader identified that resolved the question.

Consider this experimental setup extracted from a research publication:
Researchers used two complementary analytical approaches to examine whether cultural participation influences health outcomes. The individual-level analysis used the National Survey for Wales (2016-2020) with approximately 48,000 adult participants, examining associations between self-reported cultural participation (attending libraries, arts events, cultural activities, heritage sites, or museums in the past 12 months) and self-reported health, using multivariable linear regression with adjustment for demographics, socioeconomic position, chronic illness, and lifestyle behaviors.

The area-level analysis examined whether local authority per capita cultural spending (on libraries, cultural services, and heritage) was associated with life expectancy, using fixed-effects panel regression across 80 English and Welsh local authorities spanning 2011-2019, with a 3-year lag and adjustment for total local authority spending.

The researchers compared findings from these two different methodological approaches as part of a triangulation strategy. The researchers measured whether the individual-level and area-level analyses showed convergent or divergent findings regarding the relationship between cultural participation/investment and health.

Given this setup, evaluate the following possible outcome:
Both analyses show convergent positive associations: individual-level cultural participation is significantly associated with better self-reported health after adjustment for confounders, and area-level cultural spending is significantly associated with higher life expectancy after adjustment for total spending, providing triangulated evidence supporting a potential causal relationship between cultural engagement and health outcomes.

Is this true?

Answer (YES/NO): NO